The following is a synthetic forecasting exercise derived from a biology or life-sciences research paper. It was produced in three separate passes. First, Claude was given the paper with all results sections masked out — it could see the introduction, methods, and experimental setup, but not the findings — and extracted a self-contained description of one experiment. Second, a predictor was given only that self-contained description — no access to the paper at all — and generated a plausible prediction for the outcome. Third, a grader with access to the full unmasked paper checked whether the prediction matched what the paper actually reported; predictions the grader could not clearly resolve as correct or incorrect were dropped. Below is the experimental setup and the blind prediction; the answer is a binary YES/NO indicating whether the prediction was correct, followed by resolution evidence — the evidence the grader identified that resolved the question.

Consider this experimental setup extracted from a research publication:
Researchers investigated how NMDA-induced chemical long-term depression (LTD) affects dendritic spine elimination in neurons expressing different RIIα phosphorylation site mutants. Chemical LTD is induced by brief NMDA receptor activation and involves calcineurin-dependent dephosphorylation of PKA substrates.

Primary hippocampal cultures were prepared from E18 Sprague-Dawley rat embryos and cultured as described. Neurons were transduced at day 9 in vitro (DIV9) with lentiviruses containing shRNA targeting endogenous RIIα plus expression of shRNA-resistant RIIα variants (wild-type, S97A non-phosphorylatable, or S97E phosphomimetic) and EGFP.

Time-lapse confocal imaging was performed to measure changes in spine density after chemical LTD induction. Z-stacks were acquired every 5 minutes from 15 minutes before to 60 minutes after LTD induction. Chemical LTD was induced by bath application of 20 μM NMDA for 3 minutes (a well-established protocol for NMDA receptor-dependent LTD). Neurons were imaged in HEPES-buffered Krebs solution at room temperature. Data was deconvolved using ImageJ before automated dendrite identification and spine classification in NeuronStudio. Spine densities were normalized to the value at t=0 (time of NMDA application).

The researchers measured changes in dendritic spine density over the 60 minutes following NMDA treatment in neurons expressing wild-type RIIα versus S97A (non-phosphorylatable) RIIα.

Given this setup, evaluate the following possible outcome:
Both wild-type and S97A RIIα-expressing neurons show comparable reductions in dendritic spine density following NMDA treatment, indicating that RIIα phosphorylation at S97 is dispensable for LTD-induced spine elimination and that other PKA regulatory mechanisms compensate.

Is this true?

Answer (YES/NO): NO